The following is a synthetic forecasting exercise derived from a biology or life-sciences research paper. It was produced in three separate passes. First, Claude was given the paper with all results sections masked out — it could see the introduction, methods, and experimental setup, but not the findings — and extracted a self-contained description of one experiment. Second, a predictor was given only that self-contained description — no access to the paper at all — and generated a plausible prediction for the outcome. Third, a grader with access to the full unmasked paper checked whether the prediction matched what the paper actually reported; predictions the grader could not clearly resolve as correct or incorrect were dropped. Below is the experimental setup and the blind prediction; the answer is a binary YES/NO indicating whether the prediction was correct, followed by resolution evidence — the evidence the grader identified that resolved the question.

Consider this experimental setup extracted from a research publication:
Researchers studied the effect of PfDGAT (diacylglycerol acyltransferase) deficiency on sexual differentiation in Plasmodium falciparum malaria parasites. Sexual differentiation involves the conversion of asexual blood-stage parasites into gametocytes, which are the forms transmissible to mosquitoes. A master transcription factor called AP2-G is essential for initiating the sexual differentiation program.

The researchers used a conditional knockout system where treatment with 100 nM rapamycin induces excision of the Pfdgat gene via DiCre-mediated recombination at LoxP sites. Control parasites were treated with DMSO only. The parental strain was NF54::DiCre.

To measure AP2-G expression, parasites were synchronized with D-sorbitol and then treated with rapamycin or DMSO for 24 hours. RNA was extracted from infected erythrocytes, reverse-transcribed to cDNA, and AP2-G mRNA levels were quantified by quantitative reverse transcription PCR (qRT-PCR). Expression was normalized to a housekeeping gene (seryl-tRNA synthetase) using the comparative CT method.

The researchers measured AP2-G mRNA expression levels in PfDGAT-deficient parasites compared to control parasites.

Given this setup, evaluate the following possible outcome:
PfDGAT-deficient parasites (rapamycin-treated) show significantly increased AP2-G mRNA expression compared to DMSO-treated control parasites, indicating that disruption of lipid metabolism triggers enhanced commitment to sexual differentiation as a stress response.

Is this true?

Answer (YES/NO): NO